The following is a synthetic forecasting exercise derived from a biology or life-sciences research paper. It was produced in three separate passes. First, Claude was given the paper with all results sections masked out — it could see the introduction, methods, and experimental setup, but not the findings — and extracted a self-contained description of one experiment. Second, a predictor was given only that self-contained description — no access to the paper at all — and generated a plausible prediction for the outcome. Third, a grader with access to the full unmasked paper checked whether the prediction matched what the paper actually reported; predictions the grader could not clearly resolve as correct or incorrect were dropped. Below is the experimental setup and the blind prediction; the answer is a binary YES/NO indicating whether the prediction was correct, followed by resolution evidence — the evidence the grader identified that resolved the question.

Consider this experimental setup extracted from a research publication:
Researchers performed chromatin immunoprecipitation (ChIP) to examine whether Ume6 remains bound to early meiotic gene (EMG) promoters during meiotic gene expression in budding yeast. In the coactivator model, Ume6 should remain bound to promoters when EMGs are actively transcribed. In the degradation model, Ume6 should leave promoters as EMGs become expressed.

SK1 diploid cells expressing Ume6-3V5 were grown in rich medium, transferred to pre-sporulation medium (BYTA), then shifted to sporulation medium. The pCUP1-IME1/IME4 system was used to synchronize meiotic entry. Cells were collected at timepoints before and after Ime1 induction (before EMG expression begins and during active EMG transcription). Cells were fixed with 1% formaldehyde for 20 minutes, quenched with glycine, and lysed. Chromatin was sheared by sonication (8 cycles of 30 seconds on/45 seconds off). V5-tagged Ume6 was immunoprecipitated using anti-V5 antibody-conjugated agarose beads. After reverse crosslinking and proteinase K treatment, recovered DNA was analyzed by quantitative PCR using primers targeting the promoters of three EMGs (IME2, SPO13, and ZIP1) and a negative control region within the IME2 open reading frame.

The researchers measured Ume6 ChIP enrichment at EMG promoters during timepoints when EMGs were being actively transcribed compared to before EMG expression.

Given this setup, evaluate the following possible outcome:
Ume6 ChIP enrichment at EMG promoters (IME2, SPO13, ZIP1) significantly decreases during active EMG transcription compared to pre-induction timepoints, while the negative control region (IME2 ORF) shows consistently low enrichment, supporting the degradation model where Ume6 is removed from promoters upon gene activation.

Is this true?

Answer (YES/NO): NO